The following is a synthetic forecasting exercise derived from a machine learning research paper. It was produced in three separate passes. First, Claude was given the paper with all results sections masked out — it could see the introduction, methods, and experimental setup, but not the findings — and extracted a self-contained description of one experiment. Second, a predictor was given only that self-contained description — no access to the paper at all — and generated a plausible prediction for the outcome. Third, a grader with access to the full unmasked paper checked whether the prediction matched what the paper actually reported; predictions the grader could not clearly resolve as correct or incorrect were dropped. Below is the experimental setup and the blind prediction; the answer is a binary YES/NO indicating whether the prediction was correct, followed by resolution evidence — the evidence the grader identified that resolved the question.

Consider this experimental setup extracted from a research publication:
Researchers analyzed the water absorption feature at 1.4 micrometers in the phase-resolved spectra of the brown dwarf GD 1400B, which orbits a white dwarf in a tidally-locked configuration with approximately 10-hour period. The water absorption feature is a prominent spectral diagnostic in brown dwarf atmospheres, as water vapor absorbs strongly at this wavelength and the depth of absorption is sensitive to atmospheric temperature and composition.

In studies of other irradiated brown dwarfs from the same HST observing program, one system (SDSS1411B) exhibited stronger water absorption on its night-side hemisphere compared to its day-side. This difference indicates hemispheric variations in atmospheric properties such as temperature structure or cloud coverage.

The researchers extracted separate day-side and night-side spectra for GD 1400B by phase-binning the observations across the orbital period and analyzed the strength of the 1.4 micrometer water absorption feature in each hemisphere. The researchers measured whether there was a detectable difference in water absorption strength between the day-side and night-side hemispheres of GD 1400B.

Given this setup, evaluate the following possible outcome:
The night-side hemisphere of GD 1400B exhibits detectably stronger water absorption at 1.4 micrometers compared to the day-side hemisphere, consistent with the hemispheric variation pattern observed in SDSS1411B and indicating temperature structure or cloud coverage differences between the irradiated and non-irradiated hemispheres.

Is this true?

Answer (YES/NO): NO